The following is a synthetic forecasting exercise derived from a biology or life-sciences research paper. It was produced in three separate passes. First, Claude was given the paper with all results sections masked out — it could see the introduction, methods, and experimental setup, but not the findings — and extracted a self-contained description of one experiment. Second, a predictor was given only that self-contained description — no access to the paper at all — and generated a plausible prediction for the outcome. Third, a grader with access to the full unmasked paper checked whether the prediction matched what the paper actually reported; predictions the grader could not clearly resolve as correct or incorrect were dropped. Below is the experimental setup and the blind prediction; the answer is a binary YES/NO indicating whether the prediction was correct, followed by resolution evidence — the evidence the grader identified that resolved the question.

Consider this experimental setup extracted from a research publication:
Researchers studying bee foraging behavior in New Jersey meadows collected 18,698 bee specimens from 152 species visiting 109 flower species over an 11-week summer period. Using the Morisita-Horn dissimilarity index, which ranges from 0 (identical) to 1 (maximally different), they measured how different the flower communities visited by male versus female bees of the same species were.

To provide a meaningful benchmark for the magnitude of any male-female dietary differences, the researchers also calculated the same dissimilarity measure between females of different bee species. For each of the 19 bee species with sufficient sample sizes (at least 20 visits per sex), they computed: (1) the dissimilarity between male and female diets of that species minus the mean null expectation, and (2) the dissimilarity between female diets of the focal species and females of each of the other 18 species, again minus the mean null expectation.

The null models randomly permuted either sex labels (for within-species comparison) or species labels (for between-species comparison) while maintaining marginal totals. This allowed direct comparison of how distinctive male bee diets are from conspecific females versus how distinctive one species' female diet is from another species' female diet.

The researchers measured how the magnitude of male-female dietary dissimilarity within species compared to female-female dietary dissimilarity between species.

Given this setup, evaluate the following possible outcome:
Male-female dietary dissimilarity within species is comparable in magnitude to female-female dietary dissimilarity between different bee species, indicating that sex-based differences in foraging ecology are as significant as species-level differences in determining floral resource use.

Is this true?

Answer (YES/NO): YES